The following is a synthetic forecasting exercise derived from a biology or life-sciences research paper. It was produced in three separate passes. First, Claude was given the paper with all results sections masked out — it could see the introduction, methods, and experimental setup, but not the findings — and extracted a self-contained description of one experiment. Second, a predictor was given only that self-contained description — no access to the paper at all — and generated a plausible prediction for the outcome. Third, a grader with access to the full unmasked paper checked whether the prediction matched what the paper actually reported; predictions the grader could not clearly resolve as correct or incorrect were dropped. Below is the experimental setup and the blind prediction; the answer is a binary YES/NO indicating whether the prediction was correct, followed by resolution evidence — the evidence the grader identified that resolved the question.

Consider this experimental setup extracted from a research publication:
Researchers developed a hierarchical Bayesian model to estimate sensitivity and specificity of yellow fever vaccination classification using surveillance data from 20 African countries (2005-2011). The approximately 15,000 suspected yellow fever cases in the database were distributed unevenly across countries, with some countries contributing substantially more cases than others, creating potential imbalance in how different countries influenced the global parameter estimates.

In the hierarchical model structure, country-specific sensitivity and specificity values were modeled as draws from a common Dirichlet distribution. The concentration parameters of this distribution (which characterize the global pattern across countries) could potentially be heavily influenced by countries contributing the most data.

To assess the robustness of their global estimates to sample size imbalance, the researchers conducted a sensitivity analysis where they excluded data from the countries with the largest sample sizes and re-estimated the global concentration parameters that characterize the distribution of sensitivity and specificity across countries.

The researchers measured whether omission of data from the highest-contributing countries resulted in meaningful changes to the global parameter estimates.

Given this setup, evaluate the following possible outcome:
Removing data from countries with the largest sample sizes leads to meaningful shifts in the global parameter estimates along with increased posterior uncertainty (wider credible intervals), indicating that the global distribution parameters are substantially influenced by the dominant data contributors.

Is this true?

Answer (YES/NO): NO